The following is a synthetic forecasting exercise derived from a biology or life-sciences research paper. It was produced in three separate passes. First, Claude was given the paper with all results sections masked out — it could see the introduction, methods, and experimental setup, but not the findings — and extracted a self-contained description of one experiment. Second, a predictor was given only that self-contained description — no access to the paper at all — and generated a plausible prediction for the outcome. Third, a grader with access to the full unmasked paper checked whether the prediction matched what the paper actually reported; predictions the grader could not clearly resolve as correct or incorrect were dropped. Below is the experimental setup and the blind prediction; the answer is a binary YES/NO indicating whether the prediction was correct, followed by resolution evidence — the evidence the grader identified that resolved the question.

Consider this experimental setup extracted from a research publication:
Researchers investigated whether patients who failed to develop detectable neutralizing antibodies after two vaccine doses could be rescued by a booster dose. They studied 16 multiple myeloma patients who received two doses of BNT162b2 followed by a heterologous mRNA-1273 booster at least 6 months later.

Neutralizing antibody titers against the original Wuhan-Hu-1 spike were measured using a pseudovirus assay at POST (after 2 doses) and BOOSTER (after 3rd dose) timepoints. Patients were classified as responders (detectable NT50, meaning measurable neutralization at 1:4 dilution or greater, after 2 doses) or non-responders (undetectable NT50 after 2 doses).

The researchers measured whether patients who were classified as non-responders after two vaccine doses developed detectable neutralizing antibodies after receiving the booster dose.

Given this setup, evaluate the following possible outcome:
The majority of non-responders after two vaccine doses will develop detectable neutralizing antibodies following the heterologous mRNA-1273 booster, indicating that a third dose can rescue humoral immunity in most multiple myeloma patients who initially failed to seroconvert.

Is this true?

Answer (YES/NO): NO